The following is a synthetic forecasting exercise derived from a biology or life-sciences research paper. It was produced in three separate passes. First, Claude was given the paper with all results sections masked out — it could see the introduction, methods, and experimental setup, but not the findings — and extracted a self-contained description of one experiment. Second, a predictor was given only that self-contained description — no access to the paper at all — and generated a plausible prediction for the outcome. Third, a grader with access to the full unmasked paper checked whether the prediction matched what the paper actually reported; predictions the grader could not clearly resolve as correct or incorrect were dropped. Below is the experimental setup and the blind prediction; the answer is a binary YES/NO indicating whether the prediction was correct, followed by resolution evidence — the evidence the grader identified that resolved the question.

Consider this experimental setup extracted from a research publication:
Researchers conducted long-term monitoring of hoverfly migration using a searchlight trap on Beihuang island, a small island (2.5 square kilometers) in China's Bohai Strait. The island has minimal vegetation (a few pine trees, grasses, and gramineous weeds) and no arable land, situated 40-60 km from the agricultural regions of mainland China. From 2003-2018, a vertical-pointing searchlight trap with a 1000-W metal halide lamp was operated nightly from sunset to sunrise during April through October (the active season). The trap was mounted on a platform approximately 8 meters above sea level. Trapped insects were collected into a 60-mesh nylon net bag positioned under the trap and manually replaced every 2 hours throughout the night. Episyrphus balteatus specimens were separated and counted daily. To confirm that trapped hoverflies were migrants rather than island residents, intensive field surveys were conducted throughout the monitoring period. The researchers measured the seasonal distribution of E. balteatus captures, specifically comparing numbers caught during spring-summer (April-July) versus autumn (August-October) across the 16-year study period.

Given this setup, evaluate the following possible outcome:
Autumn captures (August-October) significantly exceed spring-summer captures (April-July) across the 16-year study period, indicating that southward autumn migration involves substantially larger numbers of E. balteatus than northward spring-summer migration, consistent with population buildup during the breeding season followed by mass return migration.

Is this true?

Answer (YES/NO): NO